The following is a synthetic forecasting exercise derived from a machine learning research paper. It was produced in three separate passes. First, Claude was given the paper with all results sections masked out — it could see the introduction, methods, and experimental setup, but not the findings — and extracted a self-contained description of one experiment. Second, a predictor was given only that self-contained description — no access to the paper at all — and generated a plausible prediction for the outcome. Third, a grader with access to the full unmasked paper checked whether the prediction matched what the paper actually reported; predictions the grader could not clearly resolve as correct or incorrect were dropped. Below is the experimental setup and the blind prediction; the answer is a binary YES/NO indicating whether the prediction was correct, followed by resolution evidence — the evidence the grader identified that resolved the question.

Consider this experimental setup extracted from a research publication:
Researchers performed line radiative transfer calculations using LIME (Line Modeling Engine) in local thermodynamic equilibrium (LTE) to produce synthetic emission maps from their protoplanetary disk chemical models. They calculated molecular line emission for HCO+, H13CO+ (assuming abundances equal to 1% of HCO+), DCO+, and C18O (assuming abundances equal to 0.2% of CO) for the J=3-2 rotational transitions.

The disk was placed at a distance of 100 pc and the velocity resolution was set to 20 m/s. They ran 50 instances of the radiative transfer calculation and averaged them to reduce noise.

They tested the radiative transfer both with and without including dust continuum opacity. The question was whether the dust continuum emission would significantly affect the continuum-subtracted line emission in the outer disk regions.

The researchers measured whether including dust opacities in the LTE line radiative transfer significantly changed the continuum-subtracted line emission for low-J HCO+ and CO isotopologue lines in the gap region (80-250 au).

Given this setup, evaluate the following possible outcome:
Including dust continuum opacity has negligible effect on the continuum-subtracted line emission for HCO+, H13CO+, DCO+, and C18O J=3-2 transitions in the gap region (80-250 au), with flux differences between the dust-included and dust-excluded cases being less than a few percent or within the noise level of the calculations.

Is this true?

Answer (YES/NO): YES